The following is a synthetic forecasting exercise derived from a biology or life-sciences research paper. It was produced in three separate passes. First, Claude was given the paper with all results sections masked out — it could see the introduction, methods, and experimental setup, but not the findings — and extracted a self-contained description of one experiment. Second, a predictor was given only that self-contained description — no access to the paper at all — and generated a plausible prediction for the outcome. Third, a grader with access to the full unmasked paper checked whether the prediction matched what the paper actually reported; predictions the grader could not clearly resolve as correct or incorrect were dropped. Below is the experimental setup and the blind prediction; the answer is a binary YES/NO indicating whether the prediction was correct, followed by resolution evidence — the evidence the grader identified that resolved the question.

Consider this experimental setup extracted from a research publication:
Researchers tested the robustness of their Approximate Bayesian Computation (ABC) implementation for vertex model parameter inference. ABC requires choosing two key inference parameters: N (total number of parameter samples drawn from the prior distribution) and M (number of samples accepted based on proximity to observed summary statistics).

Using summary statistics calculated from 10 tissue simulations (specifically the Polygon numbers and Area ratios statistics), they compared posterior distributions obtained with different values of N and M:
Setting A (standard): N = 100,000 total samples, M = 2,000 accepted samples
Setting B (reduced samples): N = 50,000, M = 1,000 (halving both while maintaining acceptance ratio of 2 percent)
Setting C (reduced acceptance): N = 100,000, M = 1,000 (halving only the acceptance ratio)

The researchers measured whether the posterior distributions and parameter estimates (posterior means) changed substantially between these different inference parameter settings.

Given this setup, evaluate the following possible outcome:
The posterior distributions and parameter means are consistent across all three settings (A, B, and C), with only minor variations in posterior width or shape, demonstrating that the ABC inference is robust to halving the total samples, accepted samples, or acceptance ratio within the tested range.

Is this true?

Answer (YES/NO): YES